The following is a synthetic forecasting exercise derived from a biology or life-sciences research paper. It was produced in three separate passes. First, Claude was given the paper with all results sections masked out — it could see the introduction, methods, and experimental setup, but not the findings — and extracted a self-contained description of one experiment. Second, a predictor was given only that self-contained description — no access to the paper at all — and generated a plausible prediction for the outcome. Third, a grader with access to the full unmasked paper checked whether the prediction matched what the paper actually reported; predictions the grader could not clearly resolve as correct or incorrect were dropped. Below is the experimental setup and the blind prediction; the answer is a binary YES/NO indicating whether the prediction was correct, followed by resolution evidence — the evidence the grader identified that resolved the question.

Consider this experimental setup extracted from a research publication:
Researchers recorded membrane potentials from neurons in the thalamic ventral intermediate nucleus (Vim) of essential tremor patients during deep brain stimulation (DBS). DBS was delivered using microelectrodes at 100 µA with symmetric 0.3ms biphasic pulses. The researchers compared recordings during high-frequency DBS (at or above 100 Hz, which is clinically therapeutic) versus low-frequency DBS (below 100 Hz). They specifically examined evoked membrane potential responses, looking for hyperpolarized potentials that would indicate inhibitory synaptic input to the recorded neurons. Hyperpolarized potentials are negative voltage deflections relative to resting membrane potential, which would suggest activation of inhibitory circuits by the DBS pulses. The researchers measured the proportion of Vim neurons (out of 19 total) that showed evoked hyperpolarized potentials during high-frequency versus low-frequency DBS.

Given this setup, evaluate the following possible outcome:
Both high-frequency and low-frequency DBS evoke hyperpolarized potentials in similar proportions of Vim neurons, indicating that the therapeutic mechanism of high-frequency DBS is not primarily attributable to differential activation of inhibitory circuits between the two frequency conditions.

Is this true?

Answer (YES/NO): NO